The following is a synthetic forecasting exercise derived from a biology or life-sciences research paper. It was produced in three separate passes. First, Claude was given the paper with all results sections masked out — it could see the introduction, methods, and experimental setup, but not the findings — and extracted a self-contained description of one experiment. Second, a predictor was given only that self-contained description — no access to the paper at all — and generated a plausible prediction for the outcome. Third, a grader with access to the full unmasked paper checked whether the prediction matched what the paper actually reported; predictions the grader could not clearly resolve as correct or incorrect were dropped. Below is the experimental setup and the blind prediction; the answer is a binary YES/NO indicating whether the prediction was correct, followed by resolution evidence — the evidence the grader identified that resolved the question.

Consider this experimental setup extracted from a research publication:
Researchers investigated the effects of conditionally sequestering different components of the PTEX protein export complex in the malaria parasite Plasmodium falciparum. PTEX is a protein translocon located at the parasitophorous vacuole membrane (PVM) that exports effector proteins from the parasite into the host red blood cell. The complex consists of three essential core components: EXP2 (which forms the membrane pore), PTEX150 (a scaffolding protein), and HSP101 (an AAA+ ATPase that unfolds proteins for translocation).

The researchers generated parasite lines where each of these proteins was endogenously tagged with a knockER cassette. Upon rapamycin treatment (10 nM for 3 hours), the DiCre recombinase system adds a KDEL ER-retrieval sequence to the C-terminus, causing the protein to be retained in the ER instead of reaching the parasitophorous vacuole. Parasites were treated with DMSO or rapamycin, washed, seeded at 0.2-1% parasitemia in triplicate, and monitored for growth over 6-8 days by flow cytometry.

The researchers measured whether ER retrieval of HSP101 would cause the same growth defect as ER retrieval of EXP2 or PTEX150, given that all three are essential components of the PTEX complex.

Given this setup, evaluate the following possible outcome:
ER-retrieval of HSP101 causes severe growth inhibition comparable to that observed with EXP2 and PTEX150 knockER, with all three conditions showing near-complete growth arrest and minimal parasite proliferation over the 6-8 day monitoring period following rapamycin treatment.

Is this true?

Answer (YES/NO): NO